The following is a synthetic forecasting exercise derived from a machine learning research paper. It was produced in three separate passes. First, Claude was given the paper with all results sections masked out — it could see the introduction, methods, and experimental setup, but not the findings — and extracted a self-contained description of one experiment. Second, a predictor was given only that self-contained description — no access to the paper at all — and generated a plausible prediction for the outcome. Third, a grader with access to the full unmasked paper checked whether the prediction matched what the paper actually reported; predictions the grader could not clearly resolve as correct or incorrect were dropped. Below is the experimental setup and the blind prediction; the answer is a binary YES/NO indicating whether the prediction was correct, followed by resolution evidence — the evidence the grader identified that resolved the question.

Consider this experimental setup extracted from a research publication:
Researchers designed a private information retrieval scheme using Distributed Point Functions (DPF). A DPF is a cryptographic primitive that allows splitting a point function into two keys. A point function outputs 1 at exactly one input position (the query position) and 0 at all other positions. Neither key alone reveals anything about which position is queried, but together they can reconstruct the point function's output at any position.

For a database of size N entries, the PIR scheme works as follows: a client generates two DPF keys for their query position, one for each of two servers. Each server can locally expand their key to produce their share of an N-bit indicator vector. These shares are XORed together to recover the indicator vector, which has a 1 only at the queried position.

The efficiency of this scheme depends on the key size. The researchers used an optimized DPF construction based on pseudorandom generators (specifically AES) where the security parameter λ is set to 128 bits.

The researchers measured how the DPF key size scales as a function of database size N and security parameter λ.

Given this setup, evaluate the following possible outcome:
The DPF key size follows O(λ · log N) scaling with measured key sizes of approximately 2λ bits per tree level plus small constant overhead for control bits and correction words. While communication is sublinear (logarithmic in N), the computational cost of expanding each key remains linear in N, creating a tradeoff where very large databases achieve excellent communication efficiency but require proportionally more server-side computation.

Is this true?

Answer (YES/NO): NO